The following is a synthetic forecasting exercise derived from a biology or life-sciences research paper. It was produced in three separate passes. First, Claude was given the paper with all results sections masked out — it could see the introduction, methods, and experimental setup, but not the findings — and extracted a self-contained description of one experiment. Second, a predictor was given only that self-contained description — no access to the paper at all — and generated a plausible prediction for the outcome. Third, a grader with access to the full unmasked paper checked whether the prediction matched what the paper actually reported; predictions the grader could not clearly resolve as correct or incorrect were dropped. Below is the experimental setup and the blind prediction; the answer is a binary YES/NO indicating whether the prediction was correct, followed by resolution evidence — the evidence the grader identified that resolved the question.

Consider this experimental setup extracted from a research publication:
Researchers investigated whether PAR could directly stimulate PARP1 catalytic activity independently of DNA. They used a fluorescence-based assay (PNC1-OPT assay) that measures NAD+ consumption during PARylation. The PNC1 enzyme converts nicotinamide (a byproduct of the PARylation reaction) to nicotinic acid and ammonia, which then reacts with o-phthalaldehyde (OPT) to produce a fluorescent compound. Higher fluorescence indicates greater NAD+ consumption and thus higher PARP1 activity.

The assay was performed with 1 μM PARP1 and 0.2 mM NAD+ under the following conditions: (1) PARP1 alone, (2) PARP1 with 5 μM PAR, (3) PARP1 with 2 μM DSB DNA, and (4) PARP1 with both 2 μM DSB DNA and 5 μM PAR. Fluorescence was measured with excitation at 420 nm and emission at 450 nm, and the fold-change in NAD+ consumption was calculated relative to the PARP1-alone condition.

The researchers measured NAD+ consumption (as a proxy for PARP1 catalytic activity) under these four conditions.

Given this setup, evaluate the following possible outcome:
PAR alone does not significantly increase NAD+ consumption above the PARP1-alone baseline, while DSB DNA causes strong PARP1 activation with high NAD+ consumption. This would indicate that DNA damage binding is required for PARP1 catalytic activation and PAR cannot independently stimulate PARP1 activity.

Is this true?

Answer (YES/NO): NO